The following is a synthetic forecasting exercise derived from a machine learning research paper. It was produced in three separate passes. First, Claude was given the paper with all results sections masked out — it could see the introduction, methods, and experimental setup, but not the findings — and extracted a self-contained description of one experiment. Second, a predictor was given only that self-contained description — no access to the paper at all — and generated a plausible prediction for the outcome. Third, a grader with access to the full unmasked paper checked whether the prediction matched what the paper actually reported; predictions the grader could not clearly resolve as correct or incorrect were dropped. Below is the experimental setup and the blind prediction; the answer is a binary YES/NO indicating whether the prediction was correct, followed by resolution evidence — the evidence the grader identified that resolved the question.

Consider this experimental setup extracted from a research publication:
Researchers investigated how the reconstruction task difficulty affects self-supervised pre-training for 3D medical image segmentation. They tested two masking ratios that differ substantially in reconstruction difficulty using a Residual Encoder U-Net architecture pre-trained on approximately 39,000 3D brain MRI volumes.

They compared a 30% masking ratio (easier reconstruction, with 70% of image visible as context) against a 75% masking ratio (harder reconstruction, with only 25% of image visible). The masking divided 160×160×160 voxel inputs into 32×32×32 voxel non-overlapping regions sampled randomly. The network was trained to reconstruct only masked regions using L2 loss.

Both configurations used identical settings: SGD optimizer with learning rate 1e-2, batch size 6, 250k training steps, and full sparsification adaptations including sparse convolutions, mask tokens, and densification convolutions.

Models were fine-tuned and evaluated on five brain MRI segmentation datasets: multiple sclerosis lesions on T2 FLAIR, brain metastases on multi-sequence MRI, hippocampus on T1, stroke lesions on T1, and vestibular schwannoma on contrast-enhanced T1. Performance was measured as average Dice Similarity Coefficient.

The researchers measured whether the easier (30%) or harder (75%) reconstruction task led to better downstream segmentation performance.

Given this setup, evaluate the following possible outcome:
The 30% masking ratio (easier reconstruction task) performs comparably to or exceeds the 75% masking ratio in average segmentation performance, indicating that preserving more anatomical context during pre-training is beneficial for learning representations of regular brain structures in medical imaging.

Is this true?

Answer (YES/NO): NO